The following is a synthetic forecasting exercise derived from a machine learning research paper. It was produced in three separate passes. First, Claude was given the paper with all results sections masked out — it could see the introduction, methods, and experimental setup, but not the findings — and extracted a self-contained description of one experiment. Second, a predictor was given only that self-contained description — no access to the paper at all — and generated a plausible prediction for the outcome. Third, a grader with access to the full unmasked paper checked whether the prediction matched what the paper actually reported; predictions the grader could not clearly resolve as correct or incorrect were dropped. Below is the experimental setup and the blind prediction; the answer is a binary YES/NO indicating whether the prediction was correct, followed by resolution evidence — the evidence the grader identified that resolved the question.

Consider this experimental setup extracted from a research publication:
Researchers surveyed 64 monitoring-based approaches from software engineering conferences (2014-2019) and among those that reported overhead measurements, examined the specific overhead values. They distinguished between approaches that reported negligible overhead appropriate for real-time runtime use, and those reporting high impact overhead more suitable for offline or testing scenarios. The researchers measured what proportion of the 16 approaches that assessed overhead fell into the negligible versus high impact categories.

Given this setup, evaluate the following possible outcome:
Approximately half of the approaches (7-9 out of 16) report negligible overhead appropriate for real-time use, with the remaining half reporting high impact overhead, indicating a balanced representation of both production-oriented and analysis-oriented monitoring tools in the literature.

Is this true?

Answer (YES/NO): YES